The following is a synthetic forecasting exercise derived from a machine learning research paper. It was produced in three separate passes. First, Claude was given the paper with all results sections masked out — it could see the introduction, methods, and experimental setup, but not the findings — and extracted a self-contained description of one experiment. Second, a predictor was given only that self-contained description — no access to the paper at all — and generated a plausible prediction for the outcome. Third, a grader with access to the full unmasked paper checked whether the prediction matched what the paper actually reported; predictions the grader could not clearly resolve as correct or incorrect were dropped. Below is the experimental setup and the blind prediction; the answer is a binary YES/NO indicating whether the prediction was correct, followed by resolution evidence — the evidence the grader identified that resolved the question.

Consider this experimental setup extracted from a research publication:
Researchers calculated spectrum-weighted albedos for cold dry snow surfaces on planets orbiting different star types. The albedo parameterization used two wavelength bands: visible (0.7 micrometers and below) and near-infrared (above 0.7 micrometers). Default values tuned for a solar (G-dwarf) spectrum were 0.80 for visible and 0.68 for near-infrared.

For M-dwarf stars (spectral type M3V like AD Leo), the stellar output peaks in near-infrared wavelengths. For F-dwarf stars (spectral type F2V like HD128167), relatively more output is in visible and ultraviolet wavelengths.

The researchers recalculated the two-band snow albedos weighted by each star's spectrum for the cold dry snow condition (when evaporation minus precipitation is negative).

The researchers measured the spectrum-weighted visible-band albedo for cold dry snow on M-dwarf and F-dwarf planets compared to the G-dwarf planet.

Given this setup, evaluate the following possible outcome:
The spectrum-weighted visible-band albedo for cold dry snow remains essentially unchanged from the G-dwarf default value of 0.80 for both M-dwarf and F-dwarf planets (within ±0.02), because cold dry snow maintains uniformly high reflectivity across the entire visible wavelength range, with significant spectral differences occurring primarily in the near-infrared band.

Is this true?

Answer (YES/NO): NO